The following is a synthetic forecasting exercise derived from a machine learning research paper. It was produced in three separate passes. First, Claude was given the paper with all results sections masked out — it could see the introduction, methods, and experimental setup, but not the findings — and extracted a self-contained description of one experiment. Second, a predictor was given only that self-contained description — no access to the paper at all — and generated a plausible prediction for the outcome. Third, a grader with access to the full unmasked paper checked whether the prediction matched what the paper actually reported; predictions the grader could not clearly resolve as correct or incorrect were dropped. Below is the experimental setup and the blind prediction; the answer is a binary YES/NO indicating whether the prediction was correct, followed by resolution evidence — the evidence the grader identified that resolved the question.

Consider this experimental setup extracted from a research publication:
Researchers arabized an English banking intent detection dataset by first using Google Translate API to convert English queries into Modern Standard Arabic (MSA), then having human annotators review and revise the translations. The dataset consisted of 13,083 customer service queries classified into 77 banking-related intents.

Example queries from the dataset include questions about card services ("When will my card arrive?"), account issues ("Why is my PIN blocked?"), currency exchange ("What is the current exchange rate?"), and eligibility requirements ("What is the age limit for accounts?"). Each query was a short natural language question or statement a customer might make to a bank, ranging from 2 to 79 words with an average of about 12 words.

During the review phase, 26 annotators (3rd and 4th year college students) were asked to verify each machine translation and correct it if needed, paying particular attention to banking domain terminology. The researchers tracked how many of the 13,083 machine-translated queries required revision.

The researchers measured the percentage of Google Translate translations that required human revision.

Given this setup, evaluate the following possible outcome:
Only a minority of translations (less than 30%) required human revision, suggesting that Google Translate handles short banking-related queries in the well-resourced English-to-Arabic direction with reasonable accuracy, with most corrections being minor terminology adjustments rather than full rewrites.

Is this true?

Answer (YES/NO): YES